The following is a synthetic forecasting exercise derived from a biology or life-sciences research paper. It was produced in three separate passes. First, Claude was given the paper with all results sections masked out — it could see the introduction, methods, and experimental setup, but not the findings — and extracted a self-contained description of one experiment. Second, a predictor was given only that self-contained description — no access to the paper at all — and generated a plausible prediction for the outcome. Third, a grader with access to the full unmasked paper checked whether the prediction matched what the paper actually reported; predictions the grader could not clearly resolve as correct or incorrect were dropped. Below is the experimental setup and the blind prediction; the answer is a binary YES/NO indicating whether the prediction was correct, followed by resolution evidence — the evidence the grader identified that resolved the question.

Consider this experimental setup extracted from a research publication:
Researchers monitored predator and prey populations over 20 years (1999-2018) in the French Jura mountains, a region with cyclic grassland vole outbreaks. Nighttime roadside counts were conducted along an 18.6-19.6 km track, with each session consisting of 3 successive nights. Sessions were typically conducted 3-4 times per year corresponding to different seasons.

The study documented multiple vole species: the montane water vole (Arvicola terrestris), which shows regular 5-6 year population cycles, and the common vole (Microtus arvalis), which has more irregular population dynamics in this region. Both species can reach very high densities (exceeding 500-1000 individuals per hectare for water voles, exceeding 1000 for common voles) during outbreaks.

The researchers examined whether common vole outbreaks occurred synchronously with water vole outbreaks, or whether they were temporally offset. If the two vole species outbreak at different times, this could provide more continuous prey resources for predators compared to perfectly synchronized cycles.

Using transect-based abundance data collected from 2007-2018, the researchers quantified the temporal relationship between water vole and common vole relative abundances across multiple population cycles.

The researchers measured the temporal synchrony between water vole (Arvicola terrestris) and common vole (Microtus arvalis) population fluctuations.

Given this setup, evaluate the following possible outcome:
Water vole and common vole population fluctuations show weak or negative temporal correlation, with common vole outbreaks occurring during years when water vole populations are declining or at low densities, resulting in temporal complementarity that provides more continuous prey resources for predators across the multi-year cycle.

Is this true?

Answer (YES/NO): NO